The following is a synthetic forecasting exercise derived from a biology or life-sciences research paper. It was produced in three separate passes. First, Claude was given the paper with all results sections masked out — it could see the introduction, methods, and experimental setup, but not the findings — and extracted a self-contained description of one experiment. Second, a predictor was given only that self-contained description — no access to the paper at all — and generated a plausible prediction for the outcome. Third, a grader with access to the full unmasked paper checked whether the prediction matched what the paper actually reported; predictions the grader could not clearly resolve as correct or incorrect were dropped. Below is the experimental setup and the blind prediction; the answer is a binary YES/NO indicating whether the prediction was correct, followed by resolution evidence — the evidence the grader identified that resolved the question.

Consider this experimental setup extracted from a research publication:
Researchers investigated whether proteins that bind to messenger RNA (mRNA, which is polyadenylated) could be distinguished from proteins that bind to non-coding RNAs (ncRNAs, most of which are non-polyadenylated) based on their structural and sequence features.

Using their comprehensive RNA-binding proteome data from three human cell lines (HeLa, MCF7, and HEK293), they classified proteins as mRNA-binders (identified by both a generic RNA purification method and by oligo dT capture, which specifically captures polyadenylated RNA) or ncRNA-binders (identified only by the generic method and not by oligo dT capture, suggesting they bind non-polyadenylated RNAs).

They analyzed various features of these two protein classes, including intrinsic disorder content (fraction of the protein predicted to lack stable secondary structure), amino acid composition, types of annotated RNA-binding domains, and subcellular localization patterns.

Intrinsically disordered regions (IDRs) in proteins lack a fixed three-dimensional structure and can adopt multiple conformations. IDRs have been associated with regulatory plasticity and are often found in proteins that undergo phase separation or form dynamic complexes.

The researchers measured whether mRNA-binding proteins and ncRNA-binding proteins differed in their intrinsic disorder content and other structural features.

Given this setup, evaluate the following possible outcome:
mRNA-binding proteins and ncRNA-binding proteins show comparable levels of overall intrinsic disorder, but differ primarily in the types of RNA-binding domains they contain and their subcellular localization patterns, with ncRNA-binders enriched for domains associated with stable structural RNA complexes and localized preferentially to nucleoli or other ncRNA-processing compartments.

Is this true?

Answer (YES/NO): NO